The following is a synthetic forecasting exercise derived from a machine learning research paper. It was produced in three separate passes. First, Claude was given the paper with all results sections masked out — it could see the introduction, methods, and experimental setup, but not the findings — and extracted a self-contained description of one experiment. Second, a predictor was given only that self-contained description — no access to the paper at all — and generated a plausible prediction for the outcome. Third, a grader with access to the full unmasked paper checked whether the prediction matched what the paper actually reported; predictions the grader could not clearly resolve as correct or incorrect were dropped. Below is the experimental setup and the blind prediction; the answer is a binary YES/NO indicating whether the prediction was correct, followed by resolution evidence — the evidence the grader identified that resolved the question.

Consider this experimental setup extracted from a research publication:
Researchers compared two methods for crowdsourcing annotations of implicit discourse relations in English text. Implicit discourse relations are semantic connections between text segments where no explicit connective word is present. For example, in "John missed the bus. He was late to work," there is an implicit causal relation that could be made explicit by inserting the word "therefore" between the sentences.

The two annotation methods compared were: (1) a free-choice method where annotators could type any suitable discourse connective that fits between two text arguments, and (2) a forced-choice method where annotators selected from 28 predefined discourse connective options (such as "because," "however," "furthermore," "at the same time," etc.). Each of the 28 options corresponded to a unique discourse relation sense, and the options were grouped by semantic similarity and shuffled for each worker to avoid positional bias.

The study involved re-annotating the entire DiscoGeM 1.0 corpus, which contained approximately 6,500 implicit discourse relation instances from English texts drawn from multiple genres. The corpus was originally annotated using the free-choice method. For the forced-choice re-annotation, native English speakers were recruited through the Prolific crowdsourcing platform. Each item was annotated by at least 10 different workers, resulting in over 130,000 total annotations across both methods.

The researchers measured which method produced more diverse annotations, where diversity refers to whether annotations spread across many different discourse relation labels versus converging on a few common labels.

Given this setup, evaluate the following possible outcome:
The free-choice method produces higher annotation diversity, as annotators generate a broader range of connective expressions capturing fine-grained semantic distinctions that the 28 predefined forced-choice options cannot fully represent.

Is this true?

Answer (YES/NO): NO